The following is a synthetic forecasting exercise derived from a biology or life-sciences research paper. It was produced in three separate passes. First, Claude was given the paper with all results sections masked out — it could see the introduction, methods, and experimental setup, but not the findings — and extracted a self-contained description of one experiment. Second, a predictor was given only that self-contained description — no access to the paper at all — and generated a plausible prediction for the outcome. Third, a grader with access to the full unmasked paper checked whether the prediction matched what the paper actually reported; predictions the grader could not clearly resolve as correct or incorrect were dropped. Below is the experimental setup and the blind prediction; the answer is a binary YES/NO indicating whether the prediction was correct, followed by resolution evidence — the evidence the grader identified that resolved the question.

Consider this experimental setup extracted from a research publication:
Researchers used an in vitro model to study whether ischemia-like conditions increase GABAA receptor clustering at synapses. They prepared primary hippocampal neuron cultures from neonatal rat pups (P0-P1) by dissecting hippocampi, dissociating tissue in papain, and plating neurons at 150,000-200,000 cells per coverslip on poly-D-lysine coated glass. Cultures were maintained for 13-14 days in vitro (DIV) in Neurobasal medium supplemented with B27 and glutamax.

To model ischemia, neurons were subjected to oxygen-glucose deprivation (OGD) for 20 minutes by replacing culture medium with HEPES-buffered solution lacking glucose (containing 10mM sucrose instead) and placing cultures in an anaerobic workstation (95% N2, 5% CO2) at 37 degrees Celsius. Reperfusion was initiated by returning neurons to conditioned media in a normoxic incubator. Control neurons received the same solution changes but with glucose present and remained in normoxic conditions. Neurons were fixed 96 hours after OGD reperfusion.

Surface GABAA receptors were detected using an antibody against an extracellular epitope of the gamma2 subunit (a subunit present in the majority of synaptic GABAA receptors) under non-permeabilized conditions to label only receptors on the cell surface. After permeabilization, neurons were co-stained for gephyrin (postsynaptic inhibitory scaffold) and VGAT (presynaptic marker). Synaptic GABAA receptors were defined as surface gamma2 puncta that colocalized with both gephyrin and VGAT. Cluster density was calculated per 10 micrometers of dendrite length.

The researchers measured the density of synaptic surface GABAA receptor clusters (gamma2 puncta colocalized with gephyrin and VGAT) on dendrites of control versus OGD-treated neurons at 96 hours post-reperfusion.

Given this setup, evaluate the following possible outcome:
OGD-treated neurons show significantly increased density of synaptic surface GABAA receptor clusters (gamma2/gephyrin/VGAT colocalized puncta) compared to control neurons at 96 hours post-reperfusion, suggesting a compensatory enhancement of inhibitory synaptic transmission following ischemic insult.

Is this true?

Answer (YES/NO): YES